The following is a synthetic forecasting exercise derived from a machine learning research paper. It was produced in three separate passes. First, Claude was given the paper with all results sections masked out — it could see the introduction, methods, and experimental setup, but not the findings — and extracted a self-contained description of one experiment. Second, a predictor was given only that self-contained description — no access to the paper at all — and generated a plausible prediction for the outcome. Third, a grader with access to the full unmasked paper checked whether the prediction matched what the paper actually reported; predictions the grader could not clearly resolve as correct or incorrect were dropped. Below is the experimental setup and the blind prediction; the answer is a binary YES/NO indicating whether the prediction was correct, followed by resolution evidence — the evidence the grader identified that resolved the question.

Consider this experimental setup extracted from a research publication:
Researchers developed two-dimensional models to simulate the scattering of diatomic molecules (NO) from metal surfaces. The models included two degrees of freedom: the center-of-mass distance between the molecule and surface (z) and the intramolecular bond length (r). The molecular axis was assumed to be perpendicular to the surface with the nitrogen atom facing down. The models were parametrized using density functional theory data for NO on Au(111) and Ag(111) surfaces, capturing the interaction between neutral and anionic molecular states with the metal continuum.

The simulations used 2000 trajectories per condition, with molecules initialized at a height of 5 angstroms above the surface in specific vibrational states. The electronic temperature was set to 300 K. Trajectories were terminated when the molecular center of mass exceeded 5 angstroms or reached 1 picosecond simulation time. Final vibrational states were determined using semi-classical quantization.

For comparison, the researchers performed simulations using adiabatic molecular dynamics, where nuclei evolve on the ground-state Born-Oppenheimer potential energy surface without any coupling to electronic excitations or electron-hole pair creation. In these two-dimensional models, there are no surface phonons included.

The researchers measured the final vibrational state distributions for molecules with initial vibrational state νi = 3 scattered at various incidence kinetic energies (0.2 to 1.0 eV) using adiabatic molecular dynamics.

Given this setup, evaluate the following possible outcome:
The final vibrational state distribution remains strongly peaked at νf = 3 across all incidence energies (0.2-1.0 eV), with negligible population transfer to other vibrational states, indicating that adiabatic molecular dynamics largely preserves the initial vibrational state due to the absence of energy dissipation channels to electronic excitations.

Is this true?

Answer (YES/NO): YES